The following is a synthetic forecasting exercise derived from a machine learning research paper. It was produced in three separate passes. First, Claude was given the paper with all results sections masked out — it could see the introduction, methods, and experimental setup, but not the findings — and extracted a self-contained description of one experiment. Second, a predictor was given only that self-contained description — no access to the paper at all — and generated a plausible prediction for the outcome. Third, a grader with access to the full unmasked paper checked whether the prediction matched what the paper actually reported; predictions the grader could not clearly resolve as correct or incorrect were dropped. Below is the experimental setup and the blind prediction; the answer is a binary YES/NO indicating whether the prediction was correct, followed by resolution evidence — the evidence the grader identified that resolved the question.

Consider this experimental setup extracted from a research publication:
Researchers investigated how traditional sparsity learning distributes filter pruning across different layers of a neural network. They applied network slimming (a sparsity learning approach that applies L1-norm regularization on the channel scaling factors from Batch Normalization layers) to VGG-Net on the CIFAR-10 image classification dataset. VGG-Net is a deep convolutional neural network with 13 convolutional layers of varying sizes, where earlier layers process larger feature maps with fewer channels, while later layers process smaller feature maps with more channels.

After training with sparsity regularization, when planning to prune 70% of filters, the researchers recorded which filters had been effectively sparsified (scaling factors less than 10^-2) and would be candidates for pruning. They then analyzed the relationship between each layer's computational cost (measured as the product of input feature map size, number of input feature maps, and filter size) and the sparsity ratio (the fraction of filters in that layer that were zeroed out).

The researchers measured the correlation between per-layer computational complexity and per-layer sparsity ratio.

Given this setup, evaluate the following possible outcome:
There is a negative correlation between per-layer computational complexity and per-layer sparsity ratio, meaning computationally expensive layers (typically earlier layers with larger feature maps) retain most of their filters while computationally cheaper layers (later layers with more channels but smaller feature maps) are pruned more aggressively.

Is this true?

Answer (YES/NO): YES